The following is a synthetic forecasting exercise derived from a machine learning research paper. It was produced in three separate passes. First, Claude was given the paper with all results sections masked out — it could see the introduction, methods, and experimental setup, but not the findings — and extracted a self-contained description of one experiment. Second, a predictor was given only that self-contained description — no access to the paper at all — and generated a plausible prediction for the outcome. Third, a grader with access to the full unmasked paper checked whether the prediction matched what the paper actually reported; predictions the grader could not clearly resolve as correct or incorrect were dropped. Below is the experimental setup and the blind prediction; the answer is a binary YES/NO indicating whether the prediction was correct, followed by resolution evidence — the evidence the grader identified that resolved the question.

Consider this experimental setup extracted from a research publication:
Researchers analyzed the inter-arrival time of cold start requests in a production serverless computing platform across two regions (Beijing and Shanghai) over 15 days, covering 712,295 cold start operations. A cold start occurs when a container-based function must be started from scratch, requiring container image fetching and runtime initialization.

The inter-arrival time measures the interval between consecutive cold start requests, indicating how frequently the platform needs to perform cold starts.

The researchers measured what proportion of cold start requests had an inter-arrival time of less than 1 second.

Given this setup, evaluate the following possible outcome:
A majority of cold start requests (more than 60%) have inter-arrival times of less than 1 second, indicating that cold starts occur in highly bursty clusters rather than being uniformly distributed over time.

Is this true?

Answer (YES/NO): NO